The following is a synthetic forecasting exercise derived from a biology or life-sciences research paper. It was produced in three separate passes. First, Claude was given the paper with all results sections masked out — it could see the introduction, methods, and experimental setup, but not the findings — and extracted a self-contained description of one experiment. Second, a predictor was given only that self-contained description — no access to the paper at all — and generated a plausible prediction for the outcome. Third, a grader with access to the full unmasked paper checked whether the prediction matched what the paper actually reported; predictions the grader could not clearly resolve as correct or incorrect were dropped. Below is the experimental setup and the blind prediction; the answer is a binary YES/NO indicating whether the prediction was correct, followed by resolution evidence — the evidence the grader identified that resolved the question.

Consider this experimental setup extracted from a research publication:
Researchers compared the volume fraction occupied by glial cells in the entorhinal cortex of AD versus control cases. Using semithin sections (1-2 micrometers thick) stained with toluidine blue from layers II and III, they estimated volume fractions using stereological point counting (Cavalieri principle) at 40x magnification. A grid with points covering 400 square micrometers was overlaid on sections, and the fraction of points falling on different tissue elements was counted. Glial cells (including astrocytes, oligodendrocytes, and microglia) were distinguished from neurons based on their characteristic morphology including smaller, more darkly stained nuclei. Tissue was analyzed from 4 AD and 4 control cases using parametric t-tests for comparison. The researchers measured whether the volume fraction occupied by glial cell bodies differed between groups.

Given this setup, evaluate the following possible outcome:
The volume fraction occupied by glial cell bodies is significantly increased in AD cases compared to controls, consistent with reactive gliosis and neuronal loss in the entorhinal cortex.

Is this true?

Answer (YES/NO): NO